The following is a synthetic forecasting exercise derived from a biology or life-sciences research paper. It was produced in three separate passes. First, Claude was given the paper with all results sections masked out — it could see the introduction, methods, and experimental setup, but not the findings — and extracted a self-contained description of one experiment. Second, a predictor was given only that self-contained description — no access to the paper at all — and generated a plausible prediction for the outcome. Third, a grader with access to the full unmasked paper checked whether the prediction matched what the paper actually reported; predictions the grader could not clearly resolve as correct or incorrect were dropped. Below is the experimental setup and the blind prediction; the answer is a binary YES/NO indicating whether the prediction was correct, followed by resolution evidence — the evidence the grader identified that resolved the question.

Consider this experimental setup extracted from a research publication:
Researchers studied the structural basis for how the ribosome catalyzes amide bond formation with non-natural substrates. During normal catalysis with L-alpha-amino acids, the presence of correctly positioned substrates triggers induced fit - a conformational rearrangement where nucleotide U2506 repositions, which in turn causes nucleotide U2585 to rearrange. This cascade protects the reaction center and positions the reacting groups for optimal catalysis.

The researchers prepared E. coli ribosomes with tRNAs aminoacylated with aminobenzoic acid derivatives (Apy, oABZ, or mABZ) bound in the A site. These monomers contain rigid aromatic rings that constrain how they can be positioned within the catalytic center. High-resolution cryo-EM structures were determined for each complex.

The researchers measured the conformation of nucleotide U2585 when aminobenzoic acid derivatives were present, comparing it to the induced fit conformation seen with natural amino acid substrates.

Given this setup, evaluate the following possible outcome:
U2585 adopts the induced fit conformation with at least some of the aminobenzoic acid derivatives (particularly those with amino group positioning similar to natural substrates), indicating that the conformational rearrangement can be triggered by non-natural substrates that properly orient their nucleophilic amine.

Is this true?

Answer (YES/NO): NO